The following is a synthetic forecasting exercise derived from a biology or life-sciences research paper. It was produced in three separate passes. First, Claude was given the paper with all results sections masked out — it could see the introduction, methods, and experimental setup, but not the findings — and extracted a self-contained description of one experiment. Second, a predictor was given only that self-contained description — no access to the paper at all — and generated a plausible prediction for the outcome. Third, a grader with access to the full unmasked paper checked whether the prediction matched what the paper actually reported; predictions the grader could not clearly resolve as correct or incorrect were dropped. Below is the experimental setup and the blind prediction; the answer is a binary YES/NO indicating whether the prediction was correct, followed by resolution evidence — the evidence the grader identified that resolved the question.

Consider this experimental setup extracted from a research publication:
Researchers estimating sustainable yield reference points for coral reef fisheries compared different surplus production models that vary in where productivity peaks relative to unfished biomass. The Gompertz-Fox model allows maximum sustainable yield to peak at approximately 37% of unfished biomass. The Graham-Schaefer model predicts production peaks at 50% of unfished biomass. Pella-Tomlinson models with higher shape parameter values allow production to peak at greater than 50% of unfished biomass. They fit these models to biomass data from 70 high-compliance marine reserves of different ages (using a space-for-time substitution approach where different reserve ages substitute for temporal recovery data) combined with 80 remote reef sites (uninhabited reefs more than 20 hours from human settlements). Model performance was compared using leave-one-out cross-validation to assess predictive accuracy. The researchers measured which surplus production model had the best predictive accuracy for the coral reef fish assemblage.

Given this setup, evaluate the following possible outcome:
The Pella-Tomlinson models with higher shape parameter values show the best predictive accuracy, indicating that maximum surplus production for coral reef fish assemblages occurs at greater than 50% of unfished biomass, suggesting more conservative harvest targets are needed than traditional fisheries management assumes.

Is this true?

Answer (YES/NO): NO